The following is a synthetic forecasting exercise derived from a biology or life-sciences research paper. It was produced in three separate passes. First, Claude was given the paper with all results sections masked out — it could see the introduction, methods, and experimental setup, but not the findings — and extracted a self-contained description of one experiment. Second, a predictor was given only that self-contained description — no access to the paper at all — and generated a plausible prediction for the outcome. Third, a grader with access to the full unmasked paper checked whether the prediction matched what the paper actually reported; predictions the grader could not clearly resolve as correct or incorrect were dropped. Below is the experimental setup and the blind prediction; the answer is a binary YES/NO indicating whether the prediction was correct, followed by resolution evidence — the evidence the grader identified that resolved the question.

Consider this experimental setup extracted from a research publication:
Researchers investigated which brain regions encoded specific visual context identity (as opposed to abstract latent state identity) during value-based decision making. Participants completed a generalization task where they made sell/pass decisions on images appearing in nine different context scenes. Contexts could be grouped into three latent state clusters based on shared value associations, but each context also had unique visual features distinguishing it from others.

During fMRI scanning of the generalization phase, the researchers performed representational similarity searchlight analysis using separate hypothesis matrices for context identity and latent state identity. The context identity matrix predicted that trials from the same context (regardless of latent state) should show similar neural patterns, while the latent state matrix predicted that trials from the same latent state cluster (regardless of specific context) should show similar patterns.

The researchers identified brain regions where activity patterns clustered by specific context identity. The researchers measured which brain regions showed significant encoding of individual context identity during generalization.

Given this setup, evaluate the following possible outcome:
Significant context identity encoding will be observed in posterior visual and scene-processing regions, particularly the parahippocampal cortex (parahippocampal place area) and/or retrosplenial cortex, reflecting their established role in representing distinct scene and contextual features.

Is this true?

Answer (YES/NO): NO